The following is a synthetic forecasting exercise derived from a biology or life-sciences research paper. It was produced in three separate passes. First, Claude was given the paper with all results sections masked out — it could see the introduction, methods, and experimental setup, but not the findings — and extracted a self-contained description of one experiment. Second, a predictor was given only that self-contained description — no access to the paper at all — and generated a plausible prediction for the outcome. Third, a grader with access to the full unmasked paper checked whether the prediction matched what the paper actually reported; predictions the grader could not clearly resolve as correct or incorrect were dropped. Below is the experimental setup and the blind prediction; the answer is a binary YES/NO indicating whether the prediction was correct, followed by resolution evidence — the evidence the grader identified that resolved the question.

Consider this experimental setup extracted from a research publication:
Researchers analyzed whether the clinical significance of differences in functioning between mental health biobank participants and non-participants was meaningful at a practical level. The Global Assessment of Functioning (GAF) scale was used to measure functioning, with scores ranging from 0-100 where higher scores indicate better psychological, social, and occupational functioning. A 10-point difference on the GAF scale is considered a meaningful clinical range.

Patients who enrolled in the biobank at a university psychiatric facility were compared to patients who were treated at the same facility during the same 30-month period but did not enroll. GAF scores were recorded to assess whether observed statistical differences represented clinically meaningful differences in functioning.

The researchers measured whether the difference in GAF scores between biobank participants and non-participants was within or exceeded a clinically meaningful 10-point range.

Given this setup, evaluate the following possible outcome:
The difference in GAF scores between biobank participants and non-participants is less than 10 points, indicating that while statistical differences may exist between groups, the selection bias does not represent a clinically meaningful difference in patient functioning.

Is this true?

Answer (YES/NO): YES